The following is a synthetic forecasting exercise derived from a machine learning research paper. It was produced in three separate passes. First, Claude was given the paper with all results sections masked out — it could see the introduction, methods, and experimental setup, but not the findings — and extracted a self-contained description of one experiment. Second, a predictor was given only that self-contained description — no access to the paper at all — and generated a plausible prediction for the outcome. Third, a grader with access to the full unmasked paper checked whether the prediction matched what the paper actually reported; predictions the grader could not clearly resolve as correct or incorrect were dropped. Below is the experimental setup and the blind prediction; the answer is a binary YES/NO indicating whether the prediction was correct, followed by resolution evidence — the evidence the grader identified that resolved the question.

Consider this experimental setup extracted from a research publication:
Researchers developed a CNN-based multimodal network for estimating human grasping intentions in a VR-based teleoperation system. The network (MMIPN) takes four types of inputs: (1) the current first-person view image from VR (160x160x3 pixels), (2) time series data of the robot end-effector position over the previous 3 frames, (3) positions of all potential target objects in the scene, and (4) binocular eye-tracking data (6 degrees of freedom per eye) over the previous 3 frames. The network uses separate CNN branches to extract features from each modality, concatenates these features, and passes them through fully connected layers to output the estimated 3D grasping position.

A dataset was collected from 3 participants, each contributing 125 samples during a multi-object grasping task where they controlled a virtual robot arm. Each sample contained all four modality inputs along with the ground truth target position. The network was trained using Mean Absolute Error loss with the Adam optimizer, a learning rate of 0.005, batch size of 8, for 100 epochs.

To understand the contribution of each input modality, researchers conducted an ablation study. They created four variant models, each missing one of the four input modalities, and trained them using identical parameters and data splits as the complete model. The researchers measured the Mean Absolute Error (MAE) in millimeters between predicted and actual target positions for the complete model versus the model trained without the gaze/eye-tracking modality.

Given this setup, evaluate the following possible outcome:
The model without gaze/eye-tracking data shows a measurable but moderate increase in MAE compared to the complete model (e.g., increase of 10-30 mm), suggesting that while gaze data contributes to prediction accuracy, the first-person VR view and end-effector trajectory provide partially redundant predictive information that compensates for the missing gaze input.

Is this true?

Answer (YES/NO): NO